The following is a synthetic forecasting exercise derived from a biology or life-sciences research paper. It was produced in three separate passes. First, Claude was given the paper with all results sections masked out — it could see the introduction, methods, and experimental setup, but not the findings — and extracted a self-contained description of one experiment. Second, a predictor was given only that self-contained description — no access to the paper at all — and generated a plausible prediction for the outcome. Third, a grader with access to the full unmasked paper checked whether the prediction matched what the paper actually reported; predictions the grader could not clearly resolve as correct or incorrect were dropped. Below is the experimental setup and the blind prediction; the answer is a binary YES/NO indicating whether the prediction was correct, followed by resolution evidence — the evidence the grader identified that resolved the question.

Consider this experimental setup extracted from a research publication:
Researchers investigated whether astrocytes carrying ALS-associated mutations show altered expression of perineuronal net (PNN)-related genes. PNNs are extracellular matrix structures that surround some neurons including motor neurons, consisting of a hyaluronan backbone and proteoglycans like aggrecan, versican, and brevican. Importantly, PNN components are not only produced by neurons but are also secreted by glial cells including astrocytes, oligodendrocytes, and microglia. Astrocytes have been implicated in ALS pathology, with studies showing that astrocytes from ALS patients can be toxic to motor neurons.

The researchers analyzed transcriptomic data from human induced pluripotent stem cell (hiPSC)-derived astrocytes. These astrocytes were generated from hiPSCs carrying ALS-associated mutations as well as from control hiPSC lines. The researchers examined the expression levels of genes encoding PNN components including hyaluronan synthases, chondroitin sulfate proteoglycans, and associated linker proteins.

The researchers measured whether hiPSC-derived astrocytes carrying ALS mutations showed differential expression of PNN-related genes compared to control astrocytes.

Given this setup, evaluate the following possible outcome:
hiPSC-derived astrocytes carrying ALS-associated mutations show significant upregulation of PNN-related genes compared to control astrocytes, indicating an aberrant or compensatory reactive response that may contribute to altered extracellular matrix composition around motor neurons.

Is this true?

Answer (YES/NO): NO